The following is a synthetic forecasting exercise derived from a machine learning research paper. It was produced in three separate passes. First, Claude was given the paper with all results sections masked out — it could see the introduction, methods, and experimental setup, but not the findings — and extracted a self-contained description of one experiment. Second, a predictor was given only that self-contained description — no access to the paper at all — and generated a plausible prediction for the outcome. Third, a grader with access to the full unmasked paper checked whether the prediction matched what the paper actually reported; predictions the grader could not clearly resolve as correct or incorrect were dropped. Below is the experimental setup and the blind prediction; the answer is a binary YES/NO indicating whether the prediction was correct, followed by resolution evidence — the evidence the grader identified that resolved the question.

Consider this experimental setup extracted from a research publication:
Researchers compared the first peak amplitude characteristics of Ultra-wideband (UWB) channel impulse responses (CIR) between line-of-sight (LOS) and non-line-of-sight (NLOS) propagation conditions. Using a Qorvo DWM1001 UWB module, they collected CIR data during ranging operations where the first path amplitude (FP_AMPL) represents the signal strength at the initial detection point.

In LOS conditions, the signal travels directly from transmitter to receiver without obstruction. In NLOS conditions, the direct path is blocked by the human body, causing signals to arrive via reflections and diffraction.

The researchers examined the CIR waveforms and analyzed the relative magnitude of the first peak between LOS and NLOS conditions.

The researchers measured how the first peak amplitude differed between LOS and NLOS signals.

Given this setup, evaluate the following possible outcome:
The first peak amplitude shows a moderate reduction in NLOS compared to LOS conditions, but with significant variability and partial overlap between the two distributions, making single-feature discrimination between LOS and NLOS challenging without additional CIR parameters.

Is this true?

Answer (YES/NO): NO